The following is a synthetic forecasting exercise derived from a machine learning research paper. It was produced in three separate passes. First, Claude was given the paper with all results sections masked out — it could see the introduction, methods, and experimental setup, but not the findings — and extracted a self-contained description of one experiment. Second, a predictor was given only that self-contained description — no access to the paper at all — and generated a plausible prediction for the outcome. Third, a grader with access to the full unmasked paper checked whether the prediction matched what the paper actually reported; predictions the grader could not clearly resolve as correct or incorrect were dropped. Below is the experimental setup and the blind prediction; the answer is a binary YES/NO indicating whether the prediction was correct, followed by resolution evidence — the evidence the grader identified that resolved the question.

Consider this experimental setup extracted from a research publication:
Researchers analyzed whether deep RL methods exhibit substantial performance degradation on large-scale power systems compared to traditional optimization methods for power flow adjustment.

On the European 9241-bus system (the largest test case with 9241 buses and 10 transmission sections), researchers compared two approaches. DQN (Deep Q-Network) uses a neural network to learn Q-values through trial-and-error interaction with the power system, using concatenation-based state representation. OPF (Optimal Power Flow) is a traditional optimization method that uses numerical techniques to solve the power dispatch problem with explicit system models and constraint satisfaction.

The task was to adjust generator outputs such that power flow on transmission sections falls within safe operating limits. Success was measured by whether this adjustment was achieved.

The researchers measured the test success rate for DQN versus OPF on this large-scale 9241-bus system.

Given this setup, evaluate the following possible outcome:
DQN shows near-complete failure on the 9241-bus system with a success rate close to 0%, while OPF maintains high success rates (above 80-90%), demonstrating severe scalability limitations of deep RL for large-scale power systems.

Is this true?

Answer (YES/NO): NO